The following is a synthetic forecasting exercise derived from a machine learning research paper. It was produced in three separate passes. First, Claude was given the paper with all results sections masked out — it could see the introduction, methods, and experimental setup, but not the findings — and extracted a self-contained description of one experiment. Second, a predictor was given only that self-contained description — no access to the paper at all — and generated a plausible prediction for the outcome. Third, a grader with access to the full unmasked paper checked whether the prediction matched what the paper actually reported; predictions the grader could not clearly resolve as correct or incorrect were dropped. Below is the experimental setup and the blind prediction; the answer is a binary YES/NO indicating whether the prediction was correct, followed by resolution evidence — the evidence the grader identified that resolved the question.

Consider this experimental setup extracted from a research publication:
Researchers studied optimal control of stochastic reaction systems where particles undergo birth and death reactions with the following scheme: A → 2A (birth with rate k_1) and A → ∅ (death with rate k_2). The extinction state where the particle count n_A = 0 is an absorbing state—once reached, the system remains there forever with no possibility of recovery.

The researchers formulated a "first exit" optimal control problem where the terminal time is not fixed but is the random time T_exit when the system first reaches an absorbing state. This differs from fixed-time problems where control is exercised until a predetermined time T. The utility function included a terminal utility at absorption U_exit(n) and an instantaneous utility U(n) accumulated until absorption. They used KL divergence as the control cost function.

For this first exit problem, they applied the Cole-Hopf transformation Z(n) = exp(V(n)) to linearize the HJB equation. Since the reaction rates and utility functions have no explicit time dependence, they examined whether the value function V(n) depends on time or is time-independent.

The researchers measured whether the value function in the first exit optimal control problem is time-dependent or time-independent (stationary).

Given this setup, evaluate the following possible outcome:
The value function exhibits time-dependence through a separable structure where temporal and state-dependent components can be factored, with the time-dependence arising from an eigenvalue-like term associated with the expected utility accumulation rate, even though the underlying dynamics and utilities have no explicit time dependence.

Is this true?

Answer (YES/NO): NO